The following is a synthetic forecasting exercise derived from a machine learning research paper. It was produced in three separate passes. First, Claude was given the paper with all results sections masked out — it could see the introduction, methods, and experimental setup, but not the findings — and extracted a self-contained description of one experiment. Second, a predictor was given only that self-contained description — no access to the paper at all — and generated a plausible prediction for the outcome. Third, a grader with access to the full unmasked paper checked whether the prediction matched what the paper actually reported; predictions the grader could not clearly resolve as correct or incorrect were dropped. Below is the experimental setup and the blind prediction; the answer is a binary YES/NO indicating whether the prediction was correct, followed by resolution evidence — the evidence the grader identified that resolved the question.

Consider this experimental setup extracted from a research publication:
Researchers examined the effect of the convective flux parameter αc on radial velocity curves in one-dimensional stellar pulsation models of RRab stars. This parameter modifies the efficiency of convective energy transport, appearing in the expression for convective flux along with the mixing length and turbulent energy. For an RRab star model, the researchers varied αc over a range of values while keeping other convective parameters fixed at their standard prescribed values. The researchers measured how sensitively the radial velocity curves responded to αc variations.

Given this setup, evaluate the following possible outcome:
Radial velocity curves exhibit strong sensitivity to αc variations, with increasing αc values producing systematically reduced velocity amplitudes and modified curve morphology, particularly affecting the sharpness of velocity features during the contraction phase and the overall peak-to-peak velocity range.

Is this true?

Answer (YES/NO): NO